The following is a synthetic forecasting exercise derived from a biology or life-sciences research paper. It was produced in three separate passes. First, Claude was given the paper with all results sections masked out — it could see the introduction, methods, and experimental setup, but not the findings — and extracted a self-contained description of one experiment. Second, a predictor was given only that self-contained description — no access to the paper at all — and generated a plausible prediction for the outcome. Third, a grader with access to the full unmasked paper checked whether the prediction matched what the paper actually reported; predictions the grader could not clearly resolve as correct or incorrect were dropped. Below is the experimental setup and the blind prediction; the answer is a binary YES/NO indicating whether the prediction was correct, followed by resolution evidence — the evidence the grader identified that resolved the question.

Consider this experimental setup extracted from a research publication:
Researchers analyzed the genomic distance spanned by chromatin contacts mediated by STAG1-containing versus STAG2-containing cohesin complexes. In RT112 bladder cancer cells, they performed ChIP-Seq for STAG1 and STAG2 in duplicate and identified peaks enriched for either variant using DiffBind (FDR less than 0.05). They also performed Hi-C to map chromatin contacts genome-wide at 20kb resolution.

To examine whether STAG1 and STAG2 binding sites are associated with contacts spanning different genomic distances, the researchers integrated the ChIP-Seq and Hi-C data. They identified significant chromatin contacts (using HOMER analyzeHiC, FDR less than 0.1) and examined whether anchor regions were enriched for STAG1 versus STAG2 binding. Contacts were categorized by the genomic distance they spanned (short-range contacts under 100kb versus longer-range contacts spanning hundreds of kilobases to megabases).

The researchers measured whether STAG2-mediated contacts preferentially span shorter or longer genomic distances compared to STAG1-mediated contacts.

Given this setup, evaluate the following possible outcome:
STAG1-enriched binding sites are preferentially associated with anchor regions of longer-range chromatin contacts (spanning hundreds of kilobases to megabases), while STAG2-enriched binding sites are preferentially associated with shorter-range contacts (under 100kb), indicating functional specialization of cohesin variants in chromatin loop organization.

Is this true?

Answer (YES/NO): NO